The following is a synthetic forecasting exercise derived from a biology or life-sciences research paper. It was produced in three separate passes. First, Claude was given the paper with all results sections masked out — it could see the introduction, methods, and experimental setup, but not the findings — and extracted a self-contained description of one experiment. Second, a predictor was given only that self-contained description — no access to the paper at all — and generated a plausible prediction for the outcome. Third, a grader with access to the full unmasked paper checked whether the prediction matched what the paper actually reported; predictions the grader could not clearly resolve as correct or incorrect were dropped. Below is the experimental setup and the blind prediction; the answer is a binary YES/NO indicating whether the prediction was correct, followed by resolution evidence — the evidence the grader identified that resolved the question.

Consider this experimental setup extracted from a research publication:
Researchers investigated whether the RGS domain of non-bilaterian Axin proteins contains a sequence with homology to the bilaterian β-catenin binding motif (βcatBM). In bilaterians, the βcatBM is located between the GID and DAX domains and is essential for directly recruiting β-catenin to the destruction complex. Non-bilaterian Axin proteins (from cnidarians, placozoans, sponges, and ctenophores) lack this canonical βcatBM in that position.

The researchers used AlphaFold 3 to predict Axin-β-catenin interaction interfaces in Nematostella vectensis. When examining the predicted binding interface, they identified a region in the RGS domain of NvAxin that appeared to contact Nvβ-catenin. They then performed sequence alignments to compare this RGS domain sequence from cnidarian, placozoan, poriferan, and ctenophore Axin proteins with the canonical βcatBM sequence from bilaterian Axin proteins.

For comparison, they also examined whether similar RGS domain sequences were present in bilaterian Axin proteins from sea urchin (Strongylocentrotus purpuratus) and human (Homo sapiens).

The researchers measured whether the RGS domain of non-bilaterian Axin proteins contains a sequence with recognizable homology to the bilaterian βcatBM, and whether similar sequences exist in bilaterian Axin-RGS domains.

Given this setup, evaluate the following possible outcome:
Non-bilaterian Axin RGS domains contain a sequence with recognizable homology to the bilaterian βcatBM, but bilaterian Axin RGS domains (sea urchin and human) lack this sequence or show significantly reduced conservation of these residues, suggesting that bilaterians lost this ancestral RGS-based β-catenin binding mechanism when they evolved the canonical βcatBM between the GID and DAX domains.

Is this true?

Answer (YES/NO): YES